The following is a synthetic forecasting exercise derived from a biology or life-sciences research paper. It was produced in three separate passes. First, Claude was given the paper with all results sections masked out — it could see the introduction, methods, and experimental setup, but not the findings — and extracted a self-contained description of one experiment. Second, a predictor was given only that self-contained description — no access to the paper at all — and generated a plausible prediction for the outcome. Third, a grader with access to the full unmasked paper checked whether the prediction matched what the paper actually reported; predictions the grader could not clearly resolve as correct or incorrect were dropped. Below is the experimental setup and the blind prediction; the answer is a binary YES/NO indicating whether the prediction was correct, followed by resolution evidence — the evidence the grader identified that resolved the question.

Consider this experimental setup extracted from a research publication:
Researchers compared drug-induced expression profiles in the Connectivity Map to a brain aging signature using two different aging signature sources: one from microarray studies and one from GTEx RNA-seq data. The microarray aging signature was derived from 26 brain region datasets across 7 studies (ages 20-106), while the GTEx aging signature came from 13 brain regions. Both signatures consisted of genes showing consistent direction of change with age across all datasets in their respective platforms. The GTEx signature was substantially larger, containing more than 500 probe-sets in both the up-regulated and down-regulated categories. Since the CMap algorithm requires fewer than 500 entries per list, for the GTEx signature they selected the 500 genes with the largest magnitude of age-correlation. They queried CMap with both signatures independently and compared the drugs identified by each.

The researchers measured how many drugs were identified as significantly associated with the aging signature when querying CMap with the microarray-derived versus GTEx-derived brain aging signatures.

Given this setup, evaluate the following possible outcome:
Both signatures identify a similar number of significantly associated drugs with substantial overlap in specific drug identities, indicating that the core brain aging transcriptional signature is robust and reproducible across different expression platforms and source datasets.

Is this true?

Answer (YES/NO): YES